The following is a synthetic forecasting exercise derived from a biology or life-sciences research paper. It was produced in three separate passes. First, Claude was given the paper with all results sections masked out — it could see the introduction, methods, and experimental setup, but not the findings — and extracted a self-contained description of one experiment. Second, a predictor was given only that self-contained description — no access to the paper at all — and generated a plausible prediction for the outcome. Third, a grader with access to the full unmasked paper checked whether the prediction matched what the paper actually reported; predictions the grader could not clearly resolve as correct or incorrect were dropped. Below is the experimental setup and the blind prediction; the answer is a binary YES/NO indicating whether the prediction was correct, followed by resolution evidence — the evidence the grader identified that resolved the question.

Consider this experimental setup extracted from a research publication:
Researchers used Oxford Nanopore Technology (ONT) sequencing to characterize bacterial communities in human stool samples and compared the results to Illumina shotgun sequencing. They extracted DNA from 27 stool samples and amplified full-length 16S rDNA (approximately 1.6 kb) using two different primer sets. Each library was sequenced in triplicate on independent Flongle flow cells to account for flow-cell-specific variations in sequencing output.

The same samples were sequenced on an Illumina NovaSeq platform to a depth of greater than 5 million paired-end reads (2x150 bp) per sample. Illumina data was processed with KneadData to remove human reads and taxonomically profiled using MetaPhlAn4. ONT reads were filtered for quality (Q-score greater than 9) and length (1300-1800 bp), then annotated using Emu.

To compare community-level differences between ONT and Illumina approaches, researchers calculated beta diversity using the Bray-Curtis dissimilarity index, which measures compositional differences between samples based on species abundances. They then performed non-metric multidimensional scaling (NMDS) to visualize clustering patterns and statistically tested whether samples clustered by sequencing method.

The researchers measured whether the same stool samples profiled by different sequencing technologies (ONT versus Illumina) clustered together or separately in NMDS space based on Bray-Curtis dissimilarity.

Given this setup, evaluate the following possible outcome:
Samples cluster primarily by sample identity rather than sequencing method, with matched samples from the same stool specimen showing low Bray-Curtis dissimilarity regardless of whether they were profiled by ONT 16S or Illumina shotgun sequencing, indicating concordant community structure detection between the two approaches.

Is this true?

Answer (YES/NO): NO